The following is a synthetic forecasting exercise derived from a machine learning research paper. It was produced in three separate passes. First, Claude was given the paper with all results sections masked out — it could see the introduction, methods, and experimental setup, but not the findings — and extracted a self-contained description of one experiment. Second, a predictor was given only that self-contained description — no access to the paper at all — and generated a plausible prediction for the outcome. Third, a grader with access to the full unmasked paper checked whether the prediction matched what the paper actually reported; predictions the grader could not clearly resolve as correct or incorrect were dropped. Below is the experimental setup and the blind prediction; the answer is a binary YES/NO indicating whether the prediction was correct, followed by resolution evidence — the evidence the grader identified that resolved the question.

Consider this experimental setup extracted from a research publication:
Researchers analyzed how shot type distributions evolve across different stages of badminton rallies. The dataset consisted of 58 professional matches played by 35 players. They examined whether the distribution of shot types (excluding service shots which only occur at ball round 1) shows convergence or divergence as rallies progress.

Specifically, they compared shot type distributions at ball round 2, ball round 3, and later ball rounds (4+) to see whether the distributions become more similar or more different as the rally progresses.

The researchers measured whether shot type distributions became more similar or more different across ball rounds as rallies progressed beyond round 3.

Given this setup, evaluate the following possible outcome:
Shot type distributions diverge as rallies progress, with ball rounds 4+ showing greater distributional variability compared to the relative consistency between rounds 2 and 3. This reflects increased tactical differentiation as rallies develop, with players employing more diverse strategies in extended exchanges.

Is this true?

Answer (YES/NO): NO